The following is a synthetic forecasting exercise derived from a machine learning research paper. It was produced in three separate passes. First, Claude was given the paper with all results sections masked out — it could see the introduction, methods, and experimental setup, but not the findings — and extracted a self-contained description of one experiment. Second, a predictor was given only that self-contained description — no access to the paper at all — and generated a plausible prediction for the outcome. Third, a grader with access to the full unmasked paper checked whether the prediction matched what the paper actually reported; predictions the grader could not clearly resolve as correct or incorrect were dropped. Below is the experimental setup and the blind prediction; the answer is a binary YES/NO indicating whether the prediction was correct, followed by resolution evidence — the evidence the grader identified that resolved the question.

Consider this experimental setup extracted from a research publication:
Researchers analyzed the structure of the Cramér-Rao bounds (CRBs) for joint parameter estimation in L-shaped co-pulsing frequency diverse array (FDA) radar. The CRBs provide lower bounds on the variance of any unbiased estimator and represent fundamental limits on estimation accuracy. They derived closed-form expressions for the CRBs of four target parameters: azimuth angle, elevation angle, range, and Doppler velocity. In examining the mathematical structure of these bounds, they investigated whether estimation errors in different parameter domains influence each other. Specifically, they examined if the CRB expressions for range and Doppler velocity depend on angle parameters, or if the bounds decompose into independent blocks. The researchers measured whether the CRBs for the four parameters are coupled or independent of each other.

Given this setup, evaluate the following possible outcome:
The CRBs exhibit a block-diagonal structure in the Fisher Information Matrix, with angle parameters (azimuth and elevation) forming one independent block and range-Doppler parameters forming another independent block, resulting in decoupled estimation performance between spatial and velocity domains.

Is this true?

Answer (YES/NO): NO